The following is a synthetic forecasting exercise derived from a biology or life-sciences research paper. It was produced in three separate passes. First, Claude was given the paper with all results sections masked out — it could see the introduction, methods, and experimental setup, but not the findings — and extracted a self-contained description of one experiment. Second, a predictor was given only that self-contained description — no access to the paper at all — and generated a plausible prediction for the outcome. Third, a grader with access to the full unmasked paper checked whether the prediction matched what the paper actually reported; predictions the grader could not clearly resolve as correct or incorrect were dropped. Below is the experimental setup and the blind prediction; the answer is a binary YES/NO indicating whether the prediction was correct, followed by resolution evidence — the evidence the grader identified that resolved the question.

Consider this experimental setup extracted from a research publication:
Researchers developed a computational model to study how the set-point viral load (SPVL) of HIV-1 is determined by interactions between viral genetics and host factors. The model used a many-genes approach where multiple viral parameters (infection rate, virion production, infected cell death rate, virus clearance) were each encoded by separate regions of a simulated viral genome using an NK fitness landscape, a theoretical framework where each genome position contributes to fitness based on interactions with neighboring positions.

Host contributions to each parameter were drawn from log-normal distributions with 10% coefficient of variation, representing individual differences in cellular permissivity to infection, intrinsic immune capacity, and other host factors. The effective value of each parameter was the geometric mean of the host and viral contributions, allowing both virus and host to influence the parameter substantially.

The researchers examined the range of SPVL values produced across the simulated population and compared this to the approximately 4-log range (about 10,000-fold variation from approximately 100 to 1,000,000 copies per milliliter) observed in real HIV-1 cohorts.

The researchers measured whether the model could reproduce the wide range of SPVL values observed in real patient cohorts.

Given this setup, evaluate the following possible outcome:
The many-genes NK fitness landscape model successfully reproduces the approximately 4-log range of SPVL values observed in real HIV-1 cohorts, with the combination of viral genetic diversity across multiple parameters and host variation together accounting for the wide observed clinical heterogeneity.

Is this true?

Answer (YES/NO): NO